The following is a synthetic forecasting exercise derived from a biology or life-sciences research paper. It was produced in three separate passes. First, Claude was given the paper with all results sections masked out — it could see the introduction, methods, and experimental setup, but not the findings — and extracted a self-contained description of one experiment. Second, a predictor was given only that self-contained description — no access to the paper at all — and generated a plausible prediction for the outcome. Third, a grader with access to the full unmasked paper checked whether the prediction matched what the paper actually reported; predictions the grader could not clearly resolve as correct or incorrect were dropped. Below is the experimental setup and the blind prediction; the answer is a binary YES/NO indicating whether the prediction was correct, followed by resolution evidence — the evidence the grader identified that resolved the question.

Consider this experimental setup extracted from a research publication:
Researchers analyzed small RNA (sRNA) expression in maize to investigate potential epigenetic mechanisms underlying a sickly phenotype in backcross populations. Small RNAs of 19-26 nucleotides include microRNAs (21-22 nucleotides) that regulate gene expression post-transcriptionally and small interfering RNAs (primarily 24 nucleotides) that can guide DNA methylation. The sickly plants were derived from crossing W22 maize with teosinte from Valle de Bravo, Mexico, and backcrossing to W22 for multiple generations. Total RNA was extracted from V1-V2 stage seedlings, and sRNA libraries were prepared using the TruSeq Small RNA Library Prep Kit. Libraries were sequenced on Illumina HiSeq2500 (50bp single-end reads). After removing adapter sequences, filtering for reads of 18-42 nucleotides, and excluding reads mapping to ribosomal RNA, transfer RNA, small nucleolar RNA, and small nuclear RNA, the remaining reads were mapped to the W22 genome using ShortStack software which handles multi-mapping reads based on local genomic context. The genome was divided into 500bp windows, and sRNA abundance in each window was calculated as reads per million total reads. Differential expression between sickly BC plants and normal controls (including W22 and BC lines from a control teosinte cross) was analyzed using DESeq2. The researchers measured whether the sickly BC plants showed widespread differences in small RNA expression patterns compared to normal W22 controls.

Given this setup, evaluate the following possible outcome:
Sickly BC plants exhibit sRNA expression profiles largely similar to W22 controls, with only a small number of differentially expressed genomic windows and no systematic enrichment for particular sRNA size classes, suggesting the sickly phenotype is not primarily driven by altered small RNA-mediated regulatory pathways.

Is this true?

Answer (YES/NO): NO